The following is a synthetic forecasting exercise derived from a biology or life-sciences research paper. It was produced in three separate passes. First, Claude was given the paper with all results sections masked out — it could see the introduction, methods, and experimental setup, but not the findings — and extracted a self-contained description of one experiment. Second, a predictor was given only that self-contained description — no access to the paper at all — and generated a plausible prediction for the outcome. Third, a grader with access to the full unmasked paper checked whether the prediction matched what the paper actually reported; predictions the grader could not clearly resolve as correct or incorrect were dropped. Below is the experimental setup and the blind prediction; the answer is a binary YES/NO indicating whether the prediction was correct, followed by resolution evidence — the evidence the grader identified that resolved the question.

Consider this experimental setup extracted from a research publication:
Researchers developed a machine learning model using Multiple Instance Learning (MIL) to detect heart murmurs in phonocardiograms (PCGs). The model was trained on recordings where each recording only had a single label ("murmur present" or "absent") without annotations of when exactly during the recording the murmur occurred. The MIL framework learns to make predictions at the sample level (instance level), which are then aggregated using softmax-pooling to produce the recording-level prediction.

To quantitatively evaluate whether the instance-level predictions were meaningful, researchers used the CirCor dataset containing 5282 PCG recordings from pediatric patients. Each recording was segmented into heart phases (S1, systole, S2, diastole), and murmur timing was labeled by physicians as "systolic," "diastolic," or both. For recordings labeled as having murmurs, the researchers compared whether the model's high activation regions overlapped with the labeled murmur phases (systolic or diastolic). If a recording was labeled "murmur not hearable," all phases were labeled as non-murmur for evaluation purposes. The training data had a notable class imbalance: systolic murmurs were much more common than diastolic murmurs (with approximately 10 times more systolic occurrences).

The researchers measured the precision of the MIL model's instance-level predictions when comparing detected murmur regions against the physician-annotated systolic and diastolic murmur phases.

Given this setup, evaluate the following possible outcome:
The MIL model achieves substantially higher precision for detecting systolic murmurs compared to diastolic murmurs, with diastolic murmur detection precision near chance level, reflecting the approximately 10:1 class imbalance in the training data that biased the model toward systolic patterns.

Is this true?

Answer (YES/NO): NO